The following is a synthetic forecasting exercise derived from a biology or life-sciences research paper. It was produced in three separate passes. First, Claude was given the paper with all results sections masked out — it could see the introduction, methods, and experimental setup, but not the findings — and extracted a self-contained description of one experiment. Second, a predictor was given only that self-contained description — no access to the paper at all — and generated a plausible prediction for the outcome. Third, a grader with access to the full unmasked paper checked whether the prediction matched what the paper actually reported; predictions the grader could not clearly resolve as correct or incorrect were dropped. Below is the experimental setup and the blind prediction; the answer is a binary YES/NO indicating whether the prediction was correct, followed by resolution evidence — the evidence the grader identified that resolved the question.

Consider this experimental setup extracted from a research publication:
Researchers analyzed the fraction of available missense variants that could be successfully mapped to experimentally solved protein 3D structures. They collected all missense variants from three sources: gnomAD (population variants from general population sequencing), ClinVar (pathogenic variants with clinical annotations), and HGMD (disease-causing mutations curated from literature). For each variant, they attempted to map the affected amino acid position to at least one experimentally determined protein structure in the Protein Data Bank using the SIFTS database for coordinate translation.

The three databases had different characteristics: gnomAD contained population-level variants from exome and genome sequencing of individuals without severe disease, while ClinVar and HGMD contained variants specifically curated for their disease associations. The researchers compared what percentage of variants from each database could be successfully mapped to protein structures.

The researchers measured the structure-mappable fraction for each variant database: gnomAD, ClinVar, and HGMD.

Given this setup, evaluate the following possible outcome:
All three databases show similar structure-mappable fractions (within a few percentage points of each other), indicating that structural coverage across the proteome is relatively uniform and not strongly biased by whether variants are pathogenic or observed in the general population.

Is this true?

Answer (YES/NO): NO